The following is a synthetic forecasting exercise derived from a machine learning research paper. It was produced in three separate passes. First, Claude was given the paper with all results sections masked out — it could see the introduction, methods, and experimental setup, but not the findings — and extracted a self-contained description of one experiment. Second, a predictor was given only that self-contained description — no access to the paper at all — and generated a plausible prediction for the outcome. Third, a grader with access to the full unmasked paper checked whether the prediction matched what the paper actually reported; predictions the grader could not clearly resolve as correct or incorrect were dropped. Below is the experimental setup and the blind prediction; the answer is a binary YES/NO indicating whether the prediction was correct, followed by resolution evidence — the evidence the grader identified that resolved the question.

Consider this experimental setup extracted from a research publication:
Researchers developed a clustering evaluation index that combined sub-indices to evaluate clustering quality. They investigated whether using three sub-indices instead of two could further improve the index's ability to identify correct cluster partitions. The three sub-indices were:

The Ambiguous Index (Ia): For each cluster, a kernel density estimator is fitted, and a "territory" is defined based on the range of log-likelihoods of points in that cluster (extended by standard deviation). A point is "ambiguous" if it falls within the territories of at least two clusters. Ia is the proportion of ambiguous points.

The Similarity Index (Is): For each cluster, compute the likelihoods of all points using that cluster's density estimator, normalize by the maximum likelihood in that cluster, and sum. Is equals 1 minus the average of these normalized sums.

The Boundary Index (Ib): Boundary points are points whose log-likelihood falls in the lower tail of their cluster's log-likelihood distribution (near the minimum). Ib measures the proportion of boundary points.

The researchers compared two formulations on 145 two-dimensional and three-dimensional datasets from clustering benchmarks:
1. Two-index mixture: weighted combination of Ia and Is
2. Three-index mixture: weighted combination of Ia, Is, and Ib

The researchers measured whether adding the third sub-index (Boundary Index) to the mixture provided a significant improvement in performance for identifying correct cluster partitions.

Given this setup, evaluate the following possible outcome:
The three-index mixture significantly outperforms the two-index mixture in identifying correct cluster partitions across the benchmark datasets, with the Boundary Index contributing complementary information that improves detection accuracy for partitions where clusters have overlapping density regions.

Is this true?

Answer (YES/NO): NO